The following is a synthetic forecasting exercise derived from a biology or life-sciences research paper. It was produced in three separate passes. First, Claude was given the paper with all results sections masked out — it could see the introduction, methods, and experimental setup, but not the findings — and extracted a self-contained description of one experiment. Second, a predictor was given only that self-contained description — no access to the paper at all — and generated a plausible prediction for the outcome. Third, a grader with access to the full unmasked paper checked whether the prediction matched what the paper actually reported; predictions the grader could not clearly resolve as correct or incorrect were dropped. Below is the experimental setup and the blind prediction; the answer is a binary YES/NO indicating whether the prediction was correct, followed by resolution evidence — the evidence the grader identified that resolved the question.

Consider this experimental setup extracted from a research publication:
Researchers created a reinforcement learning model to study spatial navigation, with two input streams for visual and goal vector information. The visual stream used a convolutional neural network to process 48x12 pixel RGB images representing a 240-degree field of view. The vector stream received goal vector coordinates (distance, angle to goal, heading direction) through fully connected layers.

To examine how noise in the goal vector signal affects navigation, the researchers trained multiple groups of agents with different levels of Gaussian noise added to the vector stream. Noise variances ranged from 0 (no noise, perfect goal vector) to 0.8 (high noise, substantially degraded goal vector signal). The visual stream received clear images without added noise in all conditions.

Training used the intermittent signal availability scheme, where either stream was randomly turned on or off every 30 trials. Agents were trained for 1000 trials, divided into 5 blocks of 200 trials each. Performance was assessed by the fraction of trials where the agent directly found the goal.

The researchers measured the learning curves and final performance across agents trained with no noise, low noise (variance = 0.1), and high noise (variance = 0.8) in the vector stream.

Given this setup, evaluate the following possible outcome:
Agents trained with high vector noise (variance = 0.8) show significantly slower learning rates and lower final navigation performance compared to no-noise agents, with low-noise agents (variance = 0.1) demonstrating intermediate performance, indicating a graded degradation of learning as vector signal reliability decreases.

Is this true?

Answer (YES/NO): YES